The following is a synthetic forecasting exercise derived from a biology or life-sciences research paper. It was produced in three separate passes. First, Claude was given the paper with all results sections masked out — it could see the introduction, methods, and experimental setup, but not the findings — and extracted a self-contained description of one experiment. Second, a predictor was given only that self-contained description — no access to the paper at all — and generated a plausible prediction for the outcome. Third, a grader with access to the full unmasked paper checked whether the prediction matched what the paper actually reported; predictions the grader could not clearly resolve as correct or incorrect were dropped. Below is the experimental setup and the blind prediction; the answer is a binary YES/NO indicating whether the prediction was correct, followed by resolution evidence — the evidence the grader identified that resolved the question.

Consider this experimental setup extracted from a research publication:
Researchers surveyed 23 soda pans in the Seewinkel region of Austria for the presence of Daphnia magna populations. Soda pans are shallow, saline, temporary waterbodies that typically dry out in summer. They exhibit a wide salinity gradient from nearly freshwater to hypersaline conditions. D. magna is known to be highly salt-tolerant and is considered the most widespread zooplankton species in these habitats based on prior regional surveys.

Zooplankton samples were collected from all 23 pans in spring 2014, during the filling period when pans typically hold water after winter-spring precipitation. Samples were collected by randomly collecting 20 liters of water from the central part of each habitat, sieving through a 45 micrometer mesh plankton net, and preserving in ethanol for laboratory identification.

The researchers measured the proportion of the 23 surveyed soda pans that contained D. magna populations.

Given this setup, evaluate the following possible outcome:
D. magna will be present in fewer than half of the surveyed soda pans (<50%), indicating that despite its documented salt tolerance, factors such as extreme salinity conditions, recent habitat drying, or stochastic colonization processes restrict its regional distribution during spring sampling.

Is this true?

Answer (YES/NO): NO